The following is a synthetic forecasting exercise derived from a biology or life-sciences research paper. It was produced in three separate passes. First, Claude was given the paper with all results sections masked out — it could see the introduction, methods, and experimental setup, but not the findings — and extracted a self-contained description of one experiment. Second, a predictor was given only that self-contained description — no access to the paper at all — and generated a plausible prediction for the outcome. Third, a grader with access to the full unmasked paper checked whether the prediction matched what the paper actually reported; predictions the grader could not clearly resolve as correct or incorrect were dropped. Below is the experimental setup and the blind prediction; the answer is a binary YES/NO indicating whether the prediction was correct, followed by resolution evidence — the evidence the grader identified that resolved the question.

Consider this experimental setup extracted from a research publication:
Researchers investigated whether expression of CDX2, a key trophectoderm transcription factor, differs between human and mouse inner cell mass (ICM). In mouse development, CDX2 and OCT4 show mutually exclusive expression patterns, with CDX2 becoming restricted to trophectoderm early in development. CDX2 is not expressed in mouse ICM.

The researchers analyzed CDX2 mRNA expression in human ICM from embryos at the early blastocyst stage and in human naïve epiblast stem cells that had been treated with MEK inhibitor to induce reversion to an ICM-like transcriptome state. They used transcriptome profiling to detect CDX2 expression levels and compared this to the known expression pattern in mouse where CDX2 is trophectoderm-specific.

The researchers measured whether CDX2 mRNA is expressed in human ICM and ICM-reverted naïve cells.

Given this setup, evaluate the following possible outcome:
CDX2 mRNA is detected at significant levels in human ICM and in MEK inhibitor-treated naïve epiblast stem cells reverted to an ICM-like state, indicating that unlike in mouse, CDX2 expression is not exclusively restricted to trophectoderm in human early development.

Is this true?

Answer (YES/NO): YES